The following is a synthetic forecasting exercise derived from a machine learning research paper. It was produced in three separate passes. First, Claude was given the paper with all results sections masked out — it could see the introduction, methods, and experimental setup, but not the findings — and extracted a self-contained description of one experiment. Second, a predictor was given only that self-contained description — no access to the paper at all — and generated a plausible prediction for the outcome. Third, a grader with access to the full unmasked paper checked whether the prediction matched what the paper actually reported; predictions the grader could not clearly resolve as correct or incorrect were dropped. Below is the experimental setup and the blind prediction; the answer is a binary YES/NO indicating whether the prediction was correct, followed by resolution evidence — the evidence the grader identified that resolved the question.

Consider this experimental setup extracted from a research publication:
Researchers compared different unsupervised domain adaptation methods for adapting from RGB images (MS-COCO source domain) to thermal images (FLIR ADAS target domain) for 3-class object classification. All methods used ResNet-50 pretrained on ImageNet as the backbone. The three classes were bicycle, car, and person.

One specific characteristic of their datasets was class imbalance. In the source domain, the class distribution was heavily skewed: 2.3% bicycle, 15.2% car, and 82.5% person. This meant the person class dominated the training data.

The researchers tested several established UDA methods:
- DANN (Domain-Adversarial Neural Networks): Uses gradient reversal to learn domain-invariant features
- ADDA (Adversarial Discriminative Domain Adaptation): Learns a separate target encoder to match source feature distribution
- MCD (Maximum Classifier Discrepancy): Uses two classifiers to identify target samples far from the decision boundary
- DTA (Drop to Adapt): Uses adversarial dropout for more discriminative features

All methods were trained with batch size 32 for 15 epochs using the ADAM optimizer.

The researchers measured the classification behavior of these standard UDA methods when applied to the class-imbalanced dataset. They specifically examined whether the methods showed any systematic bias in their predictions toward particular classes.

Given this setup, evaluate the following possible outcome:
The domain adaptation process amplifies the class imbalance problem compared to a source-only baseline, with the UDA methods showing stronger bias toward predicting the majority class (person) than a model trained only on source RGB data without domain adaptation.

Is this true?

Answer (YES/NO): NO